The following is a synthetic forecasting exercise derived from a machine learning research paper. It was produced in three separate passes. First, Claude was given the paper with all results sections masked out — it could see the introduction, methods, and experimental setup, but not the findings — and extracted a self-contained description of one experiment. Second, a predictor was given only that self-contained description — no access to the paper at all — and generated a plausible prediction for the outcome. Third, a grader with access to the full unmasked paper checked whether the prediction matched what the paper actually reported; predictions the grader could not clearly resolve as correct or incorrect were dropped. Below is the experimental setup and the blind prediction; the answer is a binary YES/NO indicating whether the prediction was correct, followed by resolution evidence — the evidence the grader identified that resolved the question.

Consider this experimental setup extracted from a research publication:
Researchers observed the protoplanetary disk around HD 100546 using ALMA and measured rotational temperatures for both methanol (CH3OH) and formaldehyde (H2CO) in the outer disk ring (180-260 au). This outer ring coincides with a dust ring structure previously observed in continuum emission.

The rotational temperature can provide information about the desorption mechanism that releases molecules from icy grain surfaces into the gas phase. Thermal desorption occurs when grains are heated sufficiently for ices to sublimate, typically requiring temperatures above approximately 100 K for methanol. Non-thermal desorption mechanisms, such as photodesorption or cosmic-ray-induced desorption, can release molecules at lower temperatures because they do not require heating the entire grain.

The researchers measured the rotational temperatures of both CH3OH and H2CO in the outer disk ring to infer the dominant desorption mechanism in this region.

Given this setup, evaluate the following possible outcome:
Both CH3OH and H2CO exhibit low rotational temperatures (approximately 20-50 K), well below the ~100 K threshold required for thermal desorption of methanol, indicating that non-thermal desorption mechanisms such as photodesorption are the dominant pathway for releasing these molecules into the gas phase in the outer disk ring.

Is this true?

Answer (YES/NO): NO